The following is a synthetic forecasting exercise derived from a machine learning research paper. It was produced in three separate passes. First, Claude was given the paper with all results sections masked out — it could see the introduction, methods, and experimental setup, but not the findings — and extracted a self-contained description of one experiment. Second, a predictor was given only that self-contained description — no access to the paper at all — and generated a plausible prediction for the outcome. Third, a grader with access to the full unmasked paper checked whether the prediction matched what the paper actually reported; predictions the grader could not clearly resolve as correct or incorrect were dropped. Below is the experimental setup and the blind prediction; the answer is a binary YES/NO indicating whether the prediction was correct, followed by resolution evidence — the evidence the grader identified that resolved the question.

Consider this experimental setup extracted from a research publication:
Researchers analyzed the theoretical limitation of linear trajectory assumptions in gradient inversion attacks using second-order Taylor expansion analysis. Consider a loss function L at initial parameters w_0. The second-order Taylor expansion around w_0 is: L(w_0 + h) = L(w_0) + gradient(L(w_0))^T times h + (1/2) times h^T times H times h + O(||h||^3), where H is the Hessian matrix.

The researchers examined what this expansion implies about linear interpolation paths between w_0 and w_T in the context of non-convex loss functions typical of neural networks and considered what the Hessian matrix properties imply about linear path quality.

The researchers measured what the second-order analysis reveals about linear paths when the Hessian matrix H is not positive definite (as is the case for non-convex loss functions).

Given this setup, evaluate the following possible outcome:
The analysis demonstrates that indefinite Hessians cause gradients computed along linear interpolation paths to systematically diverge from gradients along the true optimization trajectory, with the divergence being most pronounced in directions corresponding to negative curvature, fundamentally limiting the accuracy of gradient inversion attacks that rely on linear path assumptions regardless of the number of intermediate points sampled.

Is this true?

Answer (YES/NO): NO